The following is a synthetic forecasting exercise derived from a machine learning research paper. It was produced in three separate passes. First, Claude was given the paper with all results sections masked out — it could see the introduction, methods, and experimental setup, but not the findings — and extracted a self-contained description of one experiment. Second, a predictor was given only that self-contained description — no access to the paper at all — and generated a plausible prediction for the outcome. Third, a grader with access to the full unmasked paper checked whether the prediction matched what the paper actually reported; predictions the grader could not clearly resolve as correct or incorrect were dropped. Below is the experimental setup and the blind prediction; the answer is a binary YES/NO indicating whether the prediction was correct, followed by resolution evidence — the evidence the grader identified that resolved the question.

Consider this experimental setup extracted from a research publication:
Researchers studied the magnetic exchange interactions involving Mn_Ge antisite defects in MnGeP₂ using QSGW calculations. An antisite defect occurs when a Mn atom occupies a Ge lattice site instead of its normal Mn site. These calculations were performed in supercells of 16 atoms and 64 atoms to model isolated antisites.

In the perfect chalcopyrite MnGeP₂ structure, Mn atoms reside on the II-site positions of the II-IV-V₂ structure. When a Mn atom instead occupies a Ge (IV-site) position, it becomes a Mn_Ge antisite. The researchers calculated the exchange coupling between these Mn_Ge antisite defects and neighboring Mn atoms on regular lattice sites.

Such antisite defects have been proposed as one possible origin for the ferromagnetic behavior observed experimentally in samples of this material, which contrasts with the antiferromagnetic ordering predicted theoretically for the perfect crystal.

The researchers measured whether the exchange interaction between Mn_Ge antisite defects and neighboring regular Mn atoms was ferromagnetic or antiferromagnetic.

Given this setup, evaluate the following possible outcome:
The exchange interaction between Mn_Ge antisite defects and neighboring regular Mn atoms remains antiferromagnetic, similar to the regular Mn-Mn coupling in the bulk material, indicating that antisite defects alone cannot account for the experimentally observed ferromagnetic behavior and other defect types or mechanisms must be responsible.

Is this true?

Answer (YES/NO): NO